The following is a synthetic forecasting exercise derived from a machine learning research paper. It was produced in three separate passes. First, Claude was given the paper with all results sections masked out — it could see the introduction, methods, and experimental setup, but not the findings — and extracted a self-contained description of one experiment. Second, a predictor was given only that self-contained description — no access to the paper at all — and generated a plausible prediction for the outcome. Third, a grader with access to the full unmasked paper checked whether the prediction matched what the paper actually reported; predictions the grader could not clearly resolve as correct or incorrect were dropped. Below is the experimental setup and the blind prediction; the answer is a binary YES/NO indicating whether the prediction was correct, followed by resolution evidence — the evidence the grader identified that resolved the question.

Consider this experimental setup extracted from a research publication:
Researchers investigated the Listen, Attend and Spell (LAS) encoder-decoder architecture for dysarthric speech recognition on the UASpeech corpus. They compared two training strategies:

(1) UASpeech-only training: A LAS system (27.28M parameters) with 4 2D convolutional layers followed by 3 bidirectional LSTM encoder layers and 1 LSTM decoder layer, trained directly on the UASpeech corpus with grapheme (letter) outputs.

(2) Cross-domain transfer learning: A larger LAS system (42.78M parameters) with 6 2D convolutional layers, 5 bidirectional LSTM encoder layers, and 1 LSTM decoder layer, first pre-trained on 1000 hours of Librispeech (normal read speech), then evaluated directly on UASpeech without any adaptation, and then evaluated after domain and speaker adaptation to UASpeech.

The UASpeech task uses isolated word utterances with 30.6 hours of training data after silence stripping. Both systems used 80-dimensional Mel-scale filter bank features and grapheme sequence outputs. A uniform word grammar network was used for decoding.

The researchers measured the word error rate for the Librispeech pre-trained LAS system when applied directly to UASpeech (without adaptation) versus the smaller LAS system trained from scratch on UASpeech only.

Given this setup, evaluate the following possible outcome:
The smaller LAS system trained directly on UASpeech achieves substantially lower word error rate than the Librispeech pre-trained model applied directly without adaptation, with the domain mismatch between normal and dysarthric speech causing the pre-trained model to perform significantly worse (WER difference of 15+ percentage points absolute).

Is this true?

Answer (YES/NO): YES